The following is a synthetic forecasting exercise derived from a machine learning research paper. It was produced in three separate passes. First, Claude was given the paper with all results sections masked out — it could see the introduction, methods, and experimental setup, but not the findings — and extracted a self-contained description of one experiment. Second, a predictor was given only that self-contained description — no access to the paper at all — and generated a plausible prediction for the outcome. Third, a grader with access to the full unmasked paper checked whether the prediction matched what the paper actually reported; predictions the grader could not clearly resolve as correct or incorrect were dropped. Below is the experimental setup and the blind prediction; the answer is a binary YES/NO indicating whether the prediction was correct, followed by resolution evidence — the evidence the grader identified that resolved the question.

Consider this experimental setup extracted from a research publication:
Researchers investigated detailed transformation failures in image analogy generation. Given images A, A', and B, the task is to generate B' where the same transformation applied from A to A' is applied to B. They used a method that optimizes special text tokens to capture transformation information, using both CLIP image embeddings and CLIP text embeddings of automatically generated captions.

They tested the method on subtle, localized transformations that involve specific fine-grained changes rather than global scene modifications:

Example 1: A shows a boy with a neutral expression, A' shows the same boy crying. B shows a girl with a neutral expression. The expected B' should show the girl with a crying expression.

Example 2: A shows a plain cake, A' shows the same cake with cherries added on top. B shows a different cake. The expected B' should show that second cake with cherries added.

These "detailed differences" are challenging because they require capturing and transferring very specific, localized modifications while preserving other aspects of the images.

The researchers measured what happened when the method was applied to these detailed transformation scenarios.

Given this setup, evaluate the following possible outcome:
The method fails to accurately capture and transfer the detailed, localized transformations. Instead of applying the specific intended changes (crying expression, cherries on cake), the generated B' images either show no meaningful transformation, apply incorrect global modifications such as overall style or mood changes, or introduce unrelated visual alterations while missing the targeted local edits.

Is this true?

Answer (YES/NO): YES